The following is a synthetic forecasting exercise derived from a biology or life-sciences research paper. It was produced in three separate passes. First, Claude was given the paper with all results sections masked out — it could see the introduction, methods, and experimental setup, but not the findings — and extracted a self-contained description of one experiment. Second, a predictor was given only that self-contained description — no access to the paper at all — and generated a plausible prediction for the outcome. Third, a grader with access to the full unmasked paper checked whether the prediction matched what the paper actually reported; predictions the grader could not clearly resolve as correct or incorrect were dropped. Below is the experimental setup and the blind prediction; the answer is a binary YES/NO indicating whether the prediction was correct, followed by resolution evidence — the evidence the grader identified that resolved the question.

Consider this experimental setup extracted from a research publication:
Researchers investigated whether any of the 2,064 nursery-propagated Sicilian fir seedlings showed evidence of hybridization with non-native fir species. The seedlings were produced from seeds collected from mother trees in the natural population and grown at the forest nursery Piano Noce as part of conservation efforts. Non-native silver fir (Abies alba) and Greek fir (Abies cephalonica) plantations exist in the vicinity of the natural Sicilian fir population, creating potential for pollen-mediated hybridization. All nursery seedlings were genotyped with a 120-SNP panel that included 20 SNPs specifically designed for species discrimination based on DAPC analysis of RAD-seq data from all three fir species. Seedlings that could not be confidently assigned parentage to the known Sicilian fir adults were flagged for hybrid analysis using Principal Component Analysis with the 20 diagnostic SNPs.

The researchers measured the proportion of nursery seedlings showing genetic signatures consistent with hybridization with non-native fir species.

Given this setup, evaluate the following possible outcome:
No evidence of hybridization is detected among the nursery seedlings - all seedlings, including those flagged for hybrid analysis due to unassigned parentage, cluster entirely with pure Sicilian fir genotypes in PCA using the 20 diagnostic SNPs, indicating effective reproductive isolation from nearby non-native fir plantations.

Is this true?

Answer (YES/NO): NO